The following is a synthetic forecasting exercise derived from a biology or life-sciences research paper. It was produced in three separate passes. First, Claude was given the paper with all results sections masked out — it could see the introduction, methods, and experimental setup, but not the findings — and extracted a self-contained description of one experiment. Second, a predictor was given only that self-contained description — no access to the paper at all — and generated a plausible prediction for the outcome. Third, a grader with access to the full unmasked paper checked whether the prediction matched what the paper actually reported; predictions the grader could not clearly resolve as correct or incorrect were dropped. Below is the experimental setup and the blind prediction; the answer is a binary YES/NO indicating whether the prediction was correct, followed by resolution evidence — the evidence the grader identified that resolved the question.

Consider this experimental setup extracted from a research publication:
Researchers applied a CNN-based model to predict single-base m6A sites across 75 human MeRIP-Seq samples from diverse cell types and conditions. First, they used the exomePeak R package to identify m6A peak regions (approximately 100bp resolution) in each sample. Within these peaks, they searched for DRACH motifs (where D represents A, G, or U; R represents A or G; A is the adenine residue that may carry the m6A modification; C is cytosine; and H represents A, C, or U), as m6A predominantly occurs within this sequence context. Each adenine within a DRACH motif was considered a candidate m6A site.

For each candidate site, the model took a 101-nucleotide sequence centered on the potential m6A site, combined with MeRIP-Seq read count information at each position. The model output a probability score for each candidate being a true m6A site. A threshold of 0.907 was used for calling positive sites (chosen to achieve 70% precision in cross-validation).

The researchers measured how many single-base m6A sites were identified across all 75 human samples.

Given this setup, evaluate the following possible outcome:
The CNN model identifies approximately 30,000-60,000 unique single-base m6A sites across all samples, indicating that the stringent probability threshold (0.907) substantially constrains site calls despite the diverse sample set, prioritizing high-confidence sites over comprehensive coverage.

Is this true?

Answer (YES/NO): NO